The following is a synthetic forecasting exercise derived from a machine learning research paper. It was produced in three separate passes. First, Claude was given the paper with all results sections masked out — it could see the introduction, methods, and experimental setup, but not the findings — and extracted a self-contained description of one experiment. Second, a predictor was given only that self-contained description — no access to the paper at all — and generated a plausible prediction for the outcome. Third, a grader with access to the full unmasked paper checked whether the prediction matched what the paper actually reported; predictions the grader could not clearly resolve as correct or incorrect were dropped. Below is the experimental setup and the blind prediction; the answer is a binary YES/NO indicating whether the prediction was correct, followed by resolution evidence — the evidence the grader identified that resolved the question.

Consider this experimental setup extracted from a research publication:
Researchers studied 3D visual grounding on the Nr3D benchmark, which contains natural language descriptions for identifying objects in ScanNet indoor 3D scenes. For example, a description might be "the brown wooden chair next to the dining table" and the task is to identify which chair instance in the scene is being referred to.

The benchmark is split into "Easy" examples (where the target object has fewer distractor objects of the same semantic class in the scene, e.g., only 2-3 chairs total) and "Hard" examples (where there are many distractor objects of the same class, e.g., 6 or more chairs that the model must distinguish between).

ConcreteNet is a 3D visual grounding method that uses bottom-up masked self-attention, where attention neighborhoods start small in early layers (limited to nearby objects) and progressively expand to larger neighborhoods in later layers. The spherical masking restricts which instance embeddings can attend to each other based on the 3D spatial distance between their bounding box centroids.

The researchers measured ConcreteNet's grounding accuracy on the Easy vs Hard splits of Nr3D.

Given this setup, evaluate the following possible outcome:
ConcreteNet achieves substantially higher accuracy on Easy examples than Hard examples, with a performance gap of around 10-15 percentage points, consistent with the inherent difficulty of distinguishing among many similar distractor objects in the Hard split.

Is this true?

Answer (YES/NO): YES